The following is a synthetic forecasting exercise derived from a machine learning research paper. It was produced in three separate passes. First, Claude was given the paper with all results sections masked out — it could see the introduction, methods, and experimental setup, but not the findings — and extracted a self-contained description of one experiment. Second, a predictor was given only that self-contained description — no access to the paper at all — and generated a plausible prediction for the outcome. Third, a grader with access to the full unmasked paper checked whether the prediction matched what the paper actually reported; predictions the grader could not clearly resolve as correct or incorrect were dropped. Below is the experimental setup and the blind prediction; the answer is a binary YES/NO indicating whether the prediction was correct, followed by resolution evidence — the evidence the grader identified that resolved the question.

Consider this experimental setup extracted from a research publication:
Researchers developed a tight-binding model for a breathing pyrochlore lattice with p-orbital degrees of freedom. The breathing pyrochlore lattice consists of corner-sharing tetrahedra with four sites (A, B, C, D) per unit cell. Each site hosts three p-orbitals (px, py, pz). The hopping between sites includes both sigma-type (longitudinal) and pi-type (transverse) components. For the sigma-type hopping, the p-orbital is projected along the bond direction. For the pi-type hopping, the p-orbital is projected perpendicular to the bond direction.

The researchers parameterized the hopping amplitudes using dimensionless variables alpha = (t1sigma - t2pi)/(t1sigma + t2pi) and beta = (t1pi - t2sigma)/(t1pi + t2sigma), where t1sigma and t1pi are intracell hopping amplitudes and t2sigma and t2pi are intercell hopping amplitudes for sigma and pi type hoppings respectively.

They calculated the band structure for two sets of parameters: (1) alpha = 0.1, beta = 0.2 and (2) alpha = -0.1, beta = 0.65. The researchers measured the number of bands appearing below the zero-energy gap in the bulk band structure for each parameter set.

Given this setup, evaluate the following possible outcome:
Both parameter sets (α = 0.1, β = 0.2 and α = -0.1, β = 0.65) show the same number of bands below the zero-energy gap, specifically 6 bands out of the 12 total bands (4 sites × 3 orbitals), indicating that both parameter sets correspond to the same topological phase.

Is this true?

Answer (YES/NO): NO